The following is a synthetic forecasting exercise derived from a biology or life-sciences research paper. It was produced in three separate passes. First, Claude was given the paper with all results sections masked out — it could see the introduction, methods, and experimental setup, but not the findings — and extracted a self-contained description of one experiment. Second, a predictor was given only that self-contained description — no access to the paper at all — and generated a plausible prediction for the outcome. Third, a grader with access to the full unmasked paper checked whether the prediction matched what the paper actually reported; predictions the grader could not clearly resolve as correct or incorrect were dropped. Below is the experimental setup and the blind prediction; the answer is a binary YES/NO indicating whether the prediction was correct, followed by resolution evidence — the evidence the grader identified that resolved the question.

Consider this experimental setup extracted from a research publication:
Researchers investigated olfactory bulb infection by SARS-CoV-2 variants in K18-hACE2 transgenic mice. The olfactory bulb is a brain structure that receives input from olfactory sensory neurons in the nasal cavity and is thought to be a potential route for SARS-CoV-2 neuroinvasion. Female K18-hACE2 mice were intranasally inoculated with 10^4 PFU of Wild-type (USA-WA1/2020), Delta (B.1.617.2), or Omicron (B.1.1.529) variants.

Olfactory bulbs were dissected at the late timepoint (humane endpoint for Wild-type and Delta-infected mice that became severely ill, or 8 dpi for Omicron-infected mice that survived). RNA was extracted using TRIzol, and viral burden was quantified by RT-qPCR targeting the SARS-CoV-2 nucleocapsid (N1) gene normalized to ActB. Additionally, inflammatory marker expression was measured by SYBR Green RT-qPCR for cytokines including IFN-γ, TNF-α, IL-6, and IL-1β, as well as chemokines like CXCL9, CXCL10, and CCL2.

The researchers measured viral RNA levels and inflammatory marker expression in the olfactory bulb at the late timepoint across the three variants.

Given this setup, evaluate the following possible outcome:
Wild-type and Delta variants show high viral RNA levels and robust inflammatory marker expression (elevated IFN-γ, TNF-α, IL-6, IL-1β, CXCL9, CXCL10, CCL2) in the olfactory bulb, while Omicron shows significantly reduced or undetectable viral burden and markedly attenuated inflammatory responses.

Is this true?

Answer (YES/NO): YES